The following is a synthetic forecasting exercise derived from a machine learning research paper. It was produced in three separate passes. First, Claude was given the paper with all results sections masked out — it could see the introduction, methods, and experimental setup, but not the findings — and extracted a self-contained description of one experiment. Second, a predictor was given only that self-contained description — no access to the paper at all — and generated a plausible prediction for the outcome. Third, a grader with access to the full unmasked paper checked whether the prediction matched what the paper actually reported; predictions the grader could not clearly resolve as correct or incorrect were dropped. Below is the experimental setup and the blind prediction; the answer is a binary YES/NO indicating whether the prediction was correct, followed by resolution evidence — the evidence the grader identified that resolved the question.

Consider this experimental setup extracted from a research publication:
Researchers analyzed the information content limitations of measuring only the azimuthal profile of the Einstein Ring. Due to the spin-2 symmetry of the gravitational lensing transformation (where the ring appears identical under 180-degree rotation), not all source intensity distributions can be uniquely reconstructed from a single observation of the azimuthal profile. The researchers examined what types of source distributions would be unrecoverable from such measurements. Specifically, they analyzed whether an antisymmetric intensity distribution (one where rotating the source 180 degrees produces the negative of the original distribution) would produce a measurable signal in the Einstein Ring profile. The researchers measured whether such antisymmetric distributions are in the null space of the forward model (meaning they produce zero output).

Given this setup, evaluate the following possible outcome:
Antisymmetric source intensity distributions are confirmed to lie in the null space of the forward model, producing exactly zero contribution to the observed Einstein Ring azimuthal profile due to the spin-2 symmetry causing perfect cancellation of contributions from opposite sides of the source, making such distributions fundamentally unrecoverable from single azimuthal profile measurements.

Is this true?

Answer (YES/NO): YES